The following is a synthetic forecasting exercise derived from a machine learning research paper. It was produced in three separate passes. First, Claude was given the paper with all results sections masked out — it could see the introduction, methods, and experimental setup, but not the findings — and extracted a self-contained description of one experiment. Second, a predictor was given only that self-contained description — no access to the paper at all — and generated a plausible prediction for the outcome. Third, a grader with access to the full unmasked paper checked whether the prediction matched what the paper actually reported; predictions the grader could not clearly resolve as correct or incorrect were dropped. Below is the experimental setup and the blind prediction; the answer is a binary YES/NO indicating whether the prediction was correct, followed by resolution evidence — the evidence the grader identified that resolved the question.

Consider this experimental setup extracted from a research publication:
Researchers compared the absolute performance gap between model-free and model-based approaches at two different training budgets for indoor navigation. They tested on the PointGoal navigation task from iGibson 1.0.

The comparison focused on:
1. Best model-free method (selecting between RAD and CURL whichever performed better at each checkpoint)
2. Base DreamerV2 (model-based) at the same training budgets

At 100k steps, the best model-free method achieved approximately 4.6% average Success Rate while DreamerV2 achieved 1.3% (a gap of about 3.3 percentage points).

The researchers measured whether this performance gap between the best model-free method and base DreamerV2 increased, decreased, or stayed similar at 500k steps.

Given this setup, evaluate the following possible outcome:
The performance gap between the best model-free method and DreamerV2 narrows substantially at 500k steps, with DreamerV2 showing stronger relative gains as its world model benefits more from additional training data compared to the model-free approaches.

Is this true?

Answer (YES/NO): NO